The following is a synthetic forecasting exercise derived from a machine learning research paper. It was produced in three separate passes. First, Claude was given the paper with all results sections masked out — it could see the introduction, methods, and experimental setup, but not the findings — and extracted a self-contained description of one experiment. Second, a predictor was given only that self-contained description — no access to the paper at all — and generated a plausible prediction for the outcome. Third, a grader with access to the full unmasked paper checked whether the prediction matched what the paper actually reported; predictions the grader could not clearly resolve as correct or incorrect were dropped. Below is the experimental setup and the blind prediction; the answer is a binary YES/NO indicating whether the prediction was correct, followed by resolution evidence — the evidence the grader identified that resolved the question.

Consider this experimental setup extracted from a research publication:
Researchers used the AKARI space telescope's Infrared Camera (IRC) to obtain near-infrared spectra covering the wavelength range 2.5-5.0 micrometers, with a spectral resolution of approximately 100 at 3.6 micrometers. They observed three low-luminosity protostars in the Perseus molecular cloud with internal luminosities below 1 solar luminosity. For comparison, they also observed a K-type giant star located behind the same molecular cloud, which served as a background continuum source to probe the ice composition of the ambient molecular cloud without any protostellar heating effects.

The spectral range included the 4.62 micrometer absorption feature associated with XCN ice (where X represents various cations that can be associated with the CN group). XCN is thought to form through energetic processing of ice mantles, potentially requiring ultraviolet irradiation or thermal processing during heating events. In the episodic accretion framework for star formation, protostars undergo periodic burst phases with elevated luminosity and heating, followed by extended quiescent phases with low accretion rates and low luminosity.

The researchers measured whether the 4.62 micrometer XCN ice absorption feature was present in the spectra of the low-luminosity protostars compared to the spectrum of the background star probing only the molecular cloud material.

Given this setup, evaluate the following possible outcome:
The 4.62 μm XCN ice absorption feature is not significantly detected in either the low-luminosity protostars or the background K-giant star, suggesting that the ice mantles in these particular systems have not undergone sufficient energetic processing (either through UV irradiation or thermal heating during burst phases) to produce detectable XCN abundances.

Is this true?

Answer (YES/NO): NO